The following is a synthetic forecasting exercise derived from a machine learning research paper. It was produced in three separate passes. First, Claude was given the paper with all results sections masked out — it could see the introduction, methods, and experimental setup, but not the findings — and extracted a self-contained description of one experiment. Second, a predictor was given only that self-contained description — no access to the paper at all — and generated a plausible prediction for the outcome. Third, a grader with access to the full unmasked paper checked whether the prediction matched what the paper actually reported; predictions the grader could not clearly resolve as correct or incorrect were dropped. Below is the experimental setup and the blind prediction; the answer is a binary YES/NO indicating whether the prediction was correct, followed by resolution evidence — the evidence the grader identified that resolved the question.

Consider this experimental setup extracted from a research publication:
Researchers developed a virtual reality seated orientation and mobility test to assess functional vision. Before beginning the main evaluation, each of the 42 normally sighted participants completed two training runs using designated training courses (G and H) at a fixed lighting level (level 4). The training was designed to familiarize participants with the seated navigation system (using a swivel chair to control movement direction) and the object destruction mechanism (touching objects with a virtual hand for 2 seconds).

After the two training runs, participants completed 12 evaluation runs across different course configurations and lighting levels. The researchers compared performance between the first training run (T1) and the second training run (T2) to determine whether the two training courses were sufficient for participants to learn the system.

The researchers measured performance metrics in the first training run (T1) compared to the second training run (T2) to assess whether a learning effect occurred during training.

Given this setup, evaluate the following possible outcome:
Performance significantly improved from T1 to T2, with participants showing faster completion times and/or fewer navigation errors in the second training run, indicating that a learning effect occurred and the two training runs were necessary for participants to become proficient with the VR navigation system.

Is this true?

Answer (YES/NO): YES